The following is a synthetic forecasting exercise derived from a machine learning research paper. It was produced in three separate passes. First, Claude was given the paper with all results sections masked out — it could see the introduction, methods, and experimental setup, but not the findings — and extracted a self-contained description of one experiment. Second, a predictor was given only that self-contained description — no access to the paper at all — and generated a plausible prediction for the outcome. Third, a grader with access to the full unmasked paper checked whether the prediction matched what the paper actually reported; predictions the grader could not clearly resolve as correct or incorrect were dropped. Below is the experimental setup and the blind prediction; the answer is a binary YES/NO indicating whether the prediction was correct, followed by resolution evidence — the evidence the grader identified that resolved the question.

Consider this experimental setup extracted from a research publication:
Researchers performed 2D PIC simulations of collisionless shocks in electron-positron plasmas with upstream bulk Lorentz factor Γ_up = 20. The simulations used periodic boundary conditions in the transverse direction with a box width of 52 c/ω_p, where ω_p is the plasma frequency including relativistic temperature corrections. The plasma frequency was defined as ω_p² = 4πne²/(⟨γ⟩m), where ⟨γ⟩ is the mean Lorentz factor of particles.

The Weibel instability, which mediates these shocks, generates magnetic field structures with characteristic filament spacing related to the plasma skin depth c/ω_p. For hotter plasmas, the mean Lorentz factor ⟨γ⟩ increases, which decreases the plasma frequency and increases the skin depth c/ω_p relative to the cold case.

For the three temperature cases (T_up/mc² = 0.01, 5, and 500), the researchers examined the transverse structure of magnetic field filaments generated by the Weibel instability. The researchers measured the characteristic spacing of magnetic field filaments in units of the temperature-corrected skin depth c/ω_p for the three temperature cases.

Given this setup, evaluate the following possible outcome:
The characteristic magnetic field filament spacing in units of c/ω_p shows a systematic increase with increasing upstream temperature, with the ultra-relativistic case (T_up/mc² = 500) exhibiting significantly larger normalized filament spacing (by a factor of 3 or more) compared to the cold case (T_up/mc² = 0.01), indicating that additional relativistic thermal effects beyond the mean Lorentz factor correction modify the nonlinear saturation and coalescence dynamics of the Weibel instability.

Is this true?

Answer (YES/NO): NO